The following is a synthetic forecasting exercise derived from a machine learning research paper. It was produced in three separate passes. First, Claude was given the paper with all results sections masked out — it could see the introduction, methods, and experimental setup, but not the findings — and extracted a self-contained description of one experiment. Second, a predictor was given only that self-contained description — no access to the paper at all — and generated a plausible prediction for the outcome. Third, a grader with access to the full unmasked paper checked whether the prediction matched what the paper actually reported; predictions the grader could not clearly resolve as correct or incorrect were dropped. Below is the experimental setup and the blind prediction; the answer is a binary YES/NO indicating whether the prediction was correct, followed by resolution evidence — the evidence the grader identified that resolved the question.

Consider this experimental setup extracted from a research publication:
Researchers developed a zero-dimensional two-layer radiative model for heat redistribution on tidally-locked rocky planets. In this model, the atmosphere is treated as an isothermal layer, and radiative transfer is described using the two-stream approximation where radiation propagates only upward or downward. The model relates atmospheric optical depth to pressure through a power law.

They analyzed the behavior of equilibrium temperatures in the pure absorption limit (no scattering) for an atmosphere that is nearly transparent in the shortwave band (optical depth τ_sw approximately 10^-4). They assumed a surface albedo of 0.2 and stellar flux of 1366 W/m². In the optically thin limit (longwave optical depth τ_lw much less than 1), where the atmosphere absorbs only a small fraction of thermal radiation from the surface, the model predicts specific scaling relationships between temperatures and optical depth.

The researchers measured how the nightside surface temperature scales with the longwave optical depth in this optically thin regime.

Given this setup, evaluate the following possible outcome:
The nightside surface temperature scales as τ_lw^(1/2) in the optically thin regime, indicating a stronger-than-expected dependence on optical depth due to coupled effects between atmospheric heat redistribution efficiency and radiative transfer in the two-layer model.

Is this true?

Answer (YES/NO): NO